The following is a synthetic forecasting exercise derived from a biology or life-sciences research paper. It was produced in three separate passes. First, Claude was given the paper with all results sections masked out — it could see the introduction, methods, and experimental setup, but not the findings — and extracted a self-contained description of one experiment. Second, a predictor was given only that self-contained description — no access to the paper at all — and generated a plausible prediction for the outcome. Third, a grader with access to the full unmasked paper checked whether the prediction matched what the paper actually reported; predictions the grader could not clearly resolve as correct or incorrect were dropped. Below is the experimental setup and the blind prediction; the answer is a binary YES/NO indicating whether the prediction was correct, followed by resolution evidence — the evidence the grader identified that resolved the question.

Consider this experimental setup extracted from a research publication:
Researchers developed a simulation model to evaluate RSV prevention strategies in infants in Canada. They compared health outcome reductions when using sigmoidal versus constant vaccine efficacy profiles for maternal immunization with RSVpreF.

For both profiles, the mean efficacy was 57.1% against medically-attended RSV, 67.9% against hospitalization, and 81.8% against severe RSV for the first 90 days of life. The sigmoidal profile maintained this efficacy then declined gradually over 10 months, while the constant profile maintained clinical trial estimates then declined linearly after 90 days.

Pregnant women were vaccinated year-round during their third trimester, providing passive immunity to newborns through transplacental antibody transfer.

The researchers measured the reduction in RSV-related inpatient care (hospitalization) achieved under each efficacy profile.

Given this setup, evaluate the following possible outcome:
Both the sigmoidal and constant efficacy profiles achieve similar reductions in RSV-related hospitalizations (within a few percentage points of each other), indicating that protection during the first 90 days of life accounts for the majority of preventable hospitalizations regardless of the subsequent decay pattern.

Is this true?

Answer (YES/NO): NO